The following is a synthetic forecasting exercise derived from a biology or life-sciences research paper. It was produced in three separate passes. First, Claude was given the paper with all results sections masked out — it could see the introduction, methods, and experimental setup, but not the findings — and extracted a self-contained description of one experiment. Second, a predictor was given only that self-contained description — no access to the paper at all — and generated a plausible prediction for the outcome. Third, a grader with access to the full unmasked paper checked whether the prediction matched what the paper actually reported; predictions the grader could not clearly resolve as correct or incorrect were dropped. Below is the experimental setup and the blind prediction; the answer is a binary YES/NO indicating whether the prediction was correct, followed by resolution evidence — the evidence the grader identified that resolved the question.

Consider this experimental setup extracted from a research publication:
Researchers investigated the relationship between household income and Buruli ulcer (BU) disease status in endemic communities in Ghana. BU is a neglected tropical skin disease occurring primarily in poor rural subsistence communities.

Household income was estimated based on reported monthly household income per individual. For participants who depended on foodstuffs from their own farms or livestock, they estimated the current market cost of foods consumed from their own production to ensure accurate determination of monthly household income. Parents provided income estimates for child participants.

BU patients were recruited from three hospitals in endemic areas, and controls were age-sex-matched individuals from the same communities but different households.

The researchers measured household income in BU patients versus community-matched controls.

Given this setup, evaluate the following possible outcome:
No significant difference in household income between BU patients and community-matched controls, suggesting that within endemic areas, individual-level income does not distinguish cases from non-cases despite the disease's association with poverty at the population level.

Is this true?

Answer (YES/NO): YES